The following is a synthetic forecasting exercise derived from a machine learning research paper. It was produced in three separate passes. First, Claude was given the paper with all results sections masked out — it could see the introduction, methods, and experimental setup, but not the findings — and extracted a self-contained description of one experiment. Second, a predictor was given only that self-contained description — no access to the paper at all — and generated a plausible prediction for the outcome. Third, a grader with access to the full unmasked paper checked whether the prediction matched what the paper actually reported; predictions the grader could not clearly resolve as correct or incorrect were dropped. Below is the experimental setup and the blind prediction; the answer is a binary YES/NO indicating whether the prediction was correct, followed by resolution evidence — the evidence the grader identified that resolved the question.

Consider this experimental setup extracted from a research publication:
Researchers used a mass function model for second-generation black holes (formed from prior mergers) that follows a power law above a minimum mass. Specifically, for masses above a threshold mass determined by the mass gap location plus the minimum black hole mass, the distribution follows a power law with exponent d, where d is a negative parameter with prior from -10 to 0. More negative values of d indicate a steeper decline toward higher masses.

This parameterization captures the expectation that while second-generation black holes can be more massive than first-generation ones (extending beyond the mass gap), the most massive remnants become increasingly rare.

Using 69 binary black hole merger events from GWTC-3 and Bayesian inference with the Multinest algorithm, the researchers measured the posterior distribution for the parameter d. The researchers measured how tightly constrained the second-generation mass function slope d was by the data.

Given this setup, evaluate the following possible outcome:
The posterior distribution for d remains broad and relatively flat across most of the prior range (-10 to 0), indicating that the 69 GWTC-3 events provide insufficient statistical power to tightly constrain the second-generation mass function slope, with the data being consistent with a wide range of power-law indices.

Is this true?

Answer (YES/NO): NO